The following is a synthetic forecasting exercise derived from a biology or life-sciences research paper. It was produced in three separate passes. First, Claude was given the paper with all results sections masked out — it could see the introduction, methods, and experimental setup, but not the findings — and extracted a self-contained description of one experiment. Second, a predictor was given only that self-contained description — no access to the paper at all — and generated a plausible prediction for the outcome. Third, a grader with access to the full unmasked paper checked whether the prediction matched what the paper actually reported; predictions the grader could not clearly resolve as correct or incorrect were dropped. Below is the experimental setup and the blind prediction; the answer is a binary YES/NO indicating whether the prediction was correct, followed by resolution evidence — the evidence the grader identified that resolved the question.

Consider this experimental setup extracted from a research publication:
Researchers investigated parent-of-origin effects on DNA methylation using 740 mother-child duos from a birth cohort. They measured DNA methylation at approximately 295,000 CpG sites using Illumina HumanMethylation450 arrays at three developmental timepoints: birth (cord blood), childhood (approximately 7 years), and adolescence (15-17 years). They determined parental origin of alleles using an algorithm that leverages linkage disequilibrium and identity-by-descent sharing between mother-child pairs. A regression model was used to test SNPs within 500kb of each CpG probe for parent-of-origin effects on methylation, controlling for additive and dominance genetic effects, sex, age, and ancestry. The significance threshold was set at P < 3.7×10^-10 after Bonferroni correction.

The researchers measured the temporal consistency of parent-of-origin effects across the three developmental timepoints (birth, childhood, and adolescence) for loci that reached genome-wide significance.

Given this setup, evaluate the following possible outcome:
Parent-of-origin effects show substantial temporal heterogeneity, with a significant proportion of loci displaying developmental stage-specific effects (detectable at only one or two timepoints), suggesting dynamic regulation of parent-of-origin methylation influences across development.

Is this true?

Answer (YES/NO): NO